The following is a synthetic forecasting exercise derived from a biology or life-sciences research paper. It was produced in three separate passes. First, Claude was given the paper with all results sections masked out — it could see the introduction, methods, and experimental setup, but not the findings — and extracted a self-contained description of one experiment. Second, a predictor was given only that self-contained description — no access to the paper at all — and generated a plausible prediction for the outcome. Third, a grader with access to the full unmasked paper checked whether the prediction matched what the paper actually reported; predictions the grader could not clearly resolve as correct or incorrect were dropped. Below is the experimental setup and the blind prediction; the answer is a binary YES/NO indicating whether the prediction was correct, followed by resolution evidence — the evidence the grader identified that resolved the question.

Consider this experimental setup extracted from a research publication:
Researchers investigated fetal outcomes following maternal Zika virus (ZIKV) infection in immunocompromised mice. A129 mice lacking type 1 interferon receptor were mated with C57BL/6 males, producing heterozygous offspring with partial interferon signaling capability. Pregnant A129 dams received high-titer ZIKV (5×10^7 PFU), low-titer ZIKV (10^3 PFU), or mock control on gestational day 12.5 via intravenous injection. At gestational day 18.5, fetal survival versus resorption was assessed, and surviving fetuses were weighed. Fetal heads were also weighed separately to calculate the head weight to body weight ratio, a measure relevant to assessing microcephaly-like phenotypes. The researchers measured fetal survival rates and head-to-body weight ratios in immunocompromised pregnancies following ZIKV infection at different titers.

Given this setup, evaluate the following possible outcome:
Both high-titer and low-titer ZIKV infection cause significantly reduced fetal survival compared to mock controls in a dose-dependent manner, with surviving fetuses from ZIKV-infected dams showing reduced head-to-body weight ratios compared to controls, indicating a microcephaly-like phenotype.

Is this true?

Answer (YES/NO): NO